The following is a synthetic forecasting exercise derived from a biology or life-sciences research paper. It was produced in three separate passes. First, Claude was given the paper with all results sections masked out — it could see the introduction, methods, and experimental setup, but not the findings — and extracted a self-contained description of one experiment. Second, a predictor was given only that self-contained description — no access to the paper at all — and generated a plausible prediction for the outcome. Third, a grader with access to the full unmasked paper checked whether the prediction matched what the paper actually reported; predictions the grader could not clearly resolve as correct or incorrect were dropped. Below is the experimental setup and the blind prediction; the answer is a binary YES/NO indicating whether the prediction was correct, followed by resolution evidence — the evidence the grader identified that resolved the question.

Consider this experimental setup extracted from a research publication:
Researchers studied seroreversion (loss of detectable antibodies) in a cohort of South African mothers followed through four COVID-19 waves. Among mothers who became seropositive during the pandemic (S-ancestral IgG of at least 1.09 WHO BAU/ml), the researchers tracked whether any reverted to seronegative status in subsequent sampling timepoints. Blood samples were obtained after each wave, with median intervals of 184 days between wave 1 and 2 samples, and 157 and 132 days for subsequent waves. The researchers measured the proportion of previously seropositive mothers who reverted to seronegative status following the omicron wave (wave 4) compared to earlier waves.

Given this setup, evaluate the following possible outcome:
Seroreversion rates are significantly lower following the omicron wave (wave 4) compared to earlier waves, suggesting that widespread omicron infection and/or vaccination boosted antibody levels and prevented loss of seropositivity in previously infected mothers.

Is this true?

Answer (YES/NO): YES